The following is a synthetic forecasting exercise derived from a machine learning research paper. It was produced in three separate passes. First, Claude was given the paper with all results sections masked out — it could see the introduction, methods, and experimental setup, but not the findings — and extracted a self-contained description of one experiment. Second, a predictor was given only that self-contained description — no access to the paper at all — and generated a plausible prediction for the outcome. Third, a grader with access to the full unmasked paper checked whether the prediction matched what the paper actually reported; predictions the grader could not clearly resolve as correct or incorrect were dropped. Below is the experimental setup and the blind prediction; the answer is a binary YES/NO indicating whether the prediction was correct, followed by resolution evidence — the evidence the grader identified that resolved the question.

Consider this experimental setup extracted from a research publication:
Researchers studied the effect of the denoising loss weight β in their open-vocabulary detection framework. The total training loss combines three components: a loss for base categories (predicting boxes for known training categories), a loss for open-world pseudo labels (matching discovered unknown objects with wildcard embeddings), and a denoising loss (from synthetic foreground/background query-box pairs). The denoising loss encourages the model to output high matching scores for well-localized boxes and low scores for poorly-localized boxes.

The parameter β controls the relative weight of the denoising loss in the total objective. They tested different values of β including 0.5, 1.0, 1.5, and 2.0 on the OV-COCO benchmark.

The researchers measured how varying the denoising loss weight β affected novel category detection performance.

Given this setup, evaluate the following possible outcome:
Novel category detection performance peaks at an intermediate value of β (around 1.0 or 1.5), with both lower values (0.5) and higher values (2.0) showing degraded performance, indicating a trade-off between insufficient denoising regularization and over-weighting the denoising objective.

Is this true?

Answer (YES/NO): NO